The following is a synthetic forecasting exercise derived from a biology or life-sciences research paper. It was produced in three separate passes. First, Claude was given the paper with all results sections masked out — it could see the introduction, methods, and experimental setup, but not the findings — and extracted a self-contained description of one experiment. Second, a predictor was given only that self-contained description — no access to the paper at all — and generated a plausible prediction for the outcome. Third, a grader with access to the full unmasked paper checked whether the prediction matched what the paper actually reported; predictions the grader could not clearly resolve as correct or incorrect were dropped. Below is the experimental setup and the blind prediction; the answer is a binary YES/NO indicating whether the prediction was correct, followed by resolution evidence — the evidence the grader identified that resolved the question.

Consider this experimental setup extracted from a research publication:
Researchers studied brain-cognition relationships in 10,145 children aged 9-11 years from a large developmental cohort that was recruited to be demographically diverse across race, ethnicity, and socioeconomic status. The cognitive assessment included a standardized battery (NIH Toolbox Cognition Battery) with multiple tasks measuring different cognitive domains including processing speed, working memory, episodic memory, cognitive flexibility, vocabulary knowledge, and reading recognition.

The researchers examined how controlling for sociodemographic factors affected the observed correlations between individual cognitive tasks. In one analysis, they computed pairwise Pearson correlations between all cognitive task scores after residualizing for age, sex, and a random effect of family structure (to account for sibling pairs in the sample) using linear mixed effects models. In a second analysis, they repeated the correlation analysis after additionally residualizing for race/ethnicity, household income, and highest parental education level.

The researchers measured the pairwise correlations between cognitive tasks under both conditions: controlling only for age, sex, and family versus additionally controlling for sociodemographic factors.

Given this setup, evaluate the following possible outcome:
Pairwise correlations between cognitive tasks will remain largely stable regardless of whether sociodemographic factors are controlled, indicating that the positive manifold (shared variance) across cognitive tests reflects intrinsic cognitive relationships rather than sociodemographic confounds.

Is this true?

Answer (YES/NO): YES